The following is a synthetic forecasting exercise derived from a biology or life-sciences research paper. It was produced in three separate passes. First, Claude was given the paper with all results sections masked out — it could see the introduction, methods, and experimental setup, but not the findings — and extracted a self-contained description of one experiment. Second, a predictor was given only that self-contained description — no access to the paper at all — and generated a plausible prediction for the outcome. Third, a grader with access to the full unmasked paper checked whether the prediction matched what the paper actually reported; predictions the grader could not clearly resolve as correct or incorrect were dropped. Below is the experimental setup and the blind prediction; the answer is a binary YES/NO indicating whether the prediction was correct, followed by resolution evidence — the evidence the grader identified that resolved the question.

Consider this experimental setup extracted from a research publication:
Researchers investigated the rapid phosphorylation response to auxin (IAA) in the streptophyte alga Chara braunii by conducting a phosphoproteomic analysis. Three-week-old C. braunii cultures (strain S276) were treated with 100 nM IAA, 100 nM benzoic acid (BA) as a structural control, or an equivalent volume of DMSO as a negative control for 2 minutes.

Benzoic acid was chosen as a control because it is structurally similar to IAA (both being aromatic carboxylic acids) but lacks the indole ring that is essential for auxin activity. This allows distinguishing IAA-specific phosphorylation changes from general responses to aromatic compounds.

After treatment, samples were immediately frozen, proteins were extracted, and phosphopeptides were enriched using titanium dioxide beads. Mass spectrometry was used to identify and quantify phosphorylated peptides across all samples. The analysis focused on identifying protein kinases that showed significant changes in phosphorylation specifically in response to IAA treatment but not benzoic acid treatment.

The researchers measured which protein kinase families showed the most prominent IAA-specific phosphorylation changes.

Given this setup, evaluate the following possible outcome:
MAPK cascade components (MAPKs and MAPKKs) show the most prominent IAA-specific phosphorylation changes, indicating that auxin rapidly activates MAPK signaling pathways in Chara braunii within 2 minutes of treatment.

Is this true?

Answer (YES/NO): NO